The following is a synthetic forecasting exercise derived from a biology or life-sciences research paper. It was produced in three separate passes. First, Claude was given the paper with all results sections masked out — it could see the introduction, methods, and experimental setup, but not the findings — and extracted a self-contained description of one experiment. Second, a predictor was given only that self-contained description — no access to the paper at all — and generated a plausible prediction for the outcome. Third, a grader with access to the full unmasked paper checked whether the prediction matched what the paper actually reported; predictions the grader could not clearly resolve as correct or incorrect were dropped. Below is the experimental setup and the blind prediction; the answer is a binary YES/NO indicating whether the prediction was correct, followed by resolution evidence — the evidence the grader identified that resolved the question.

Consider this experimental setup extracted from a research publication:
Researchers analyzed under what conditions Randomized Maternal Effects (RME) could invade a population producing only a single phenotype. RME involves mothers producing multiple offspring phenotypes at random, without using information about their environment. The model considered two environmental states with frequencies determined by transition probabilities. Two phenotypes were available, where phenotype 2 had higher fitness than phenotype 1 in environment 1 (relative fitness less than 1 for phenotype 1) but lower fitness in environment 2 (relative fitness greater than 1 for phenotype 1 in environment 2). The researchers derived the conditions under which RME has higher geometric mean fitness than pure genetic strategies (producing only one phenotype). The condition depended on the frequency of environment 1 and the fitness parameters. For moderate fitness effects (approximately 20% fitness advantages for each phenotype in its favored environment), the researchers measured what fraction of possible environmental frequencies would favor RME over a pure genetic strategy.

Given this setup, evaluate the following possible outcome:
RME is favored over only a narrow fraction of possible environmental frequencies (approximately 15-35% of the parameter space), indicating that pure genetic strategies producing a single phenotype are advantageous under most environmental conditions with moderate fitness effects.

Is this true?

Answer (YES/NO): YES